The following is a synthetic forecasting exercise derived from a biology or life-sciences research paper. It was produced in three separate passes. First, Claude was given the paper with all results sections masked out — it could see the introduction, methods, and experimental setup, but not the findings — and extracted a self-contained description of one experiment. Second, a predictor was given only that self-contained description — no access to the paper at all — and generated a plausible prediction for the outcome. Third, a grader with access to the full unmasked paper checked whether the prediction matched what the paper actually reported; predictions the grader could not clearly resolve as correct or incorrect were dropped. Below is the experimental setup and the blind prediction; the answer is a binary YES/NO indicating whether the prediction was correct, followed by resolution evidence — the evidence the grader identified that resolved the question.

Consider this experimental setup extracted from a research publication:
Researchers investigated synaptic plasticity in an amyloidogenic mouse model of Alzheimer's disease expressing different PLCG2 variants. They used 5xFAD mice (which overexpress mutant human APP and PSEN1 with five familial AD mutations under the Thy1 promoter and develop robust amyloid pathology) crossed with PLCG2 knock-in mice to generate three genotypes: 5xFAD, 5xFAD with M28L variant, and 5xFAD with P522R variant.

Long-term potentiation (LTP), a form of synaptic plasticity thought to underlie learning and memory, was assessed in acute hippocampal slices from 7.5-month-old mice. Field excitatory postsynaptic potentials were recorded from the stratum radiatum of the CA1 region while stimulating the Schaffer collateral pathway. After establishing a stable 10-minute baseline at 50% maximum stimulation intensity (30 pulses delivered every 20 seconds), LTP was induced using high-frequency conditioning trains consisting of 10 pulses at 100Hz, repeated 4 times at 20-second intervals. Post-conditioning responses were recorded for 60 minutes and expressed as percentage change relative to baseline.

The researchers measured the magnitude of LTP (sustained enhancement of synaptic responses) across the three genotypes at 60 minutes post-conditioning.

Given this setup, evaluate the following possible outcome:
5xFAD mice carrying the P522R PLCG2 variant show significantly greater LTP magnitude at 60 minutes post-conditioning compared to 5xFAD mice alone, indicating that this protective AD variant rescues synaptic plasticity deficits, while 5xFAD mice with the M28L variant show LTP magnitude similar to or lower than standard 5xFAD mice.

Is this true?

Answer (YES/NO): YES